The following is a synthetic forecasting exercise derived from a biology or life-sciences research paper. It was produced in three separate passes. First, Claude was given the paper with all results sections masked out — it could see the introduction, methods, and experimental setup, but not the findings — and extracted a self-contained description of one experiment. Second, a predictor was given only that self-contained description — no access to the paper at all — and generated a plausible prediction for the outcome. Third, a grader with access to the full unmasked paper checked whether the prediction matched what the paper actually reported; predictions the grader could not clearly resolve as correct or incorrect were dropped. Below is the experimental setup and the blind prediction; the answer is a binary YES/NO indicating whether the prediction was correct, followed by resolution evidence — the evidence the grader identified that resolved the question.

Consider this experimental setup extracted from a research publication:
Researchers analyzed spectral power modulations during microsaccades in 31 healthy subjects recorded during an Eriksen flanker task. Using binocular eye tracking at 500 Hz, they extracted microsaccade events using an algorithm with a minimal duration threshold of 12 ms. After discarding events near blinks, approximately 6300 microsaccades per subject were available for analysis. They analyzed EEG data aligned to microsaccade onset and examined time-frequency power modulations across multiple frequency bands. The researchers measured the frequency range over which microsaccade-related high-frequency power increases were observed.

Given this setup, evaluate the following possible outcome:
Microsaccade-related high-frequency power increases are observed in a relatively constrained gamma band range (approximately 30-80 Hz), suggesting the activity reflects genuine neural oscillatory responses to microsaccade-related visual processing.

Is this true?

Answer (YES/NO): NO